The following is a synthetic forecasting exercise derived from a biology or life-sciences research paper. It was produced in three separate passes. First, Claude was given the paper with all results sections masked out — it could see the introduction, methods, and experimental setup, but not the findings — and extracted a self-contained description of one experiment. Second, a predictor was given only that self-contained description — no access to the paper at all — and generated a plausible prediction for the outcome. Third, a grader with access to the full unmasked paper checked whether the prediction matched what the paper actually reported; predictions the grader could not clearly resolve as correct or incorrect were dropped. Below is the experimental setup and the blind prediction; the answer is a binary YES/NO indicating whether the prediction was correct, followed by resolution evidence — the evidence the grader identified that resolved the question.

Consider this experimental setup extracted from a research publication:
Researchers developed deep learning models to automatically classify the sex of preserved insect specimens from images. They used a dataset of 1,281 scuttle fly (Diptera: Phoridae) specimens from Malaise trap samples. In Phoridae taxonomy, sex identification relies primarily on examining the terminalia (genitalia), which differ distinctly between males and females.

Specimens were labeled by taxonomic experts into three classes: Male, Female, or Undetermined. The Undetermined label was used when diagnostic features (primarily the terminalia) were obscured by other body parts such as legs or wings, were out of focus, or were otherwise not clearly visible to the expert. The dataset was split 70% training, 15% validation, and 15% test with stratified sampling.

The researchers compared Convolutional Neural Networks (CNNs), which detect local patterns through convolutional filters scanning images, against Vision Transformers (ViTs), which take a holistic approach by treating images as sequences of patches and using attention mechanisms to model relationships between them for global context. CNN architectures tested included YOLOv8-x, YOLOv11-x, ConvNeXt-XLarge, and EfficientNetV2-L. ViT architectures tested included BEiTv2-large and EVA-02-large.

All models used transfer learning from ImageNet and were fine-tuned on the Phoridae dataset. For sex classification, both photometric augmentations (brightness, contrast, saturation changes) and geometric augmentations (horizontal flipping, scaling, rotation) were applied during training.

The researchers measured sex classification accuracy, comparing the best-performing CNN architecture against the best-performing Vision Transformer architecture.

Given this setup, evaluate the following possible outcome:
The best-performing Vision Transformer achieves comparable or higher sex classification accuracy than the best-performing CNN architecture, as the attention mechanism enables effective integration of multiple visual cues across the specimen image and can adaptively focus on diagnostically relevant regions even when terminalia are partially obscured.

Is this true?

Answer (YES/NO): YES